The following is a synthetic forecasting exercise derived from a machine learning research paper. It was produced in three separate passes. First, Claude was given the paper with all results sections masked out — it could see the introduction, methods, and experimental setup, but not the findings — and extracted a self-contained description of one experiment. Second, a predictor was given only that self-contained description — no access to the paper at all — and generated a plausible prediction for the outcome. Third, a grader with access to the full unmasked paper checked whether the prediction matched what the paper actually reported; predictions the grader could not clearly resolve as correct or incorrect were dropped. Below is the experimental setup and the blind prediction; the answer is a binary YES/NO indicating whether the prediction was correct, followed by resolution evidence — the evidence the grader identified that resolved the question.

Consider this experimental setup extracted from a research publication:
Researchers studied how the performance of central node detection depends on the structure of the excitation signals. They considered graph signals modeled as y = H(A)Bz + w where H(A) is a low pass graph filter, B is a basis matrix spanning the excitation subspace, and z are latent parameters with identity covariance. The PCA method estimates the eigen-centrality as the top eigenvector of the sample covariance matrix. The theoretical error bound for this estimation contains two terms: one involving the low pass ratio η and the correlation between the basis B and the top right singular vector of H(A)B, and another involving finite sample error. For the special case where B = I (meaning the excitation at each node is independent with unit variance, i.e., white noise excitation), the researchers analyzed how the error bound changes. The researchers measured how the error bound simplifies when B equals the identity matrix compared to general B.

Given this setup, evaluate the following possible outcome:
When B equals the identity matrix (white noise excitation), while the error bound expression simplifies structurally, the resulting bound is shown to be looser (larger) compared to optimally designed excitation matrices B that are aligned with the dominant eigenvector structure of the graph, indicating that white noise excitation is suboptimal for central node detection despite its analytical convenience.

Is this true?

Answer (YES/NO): NO